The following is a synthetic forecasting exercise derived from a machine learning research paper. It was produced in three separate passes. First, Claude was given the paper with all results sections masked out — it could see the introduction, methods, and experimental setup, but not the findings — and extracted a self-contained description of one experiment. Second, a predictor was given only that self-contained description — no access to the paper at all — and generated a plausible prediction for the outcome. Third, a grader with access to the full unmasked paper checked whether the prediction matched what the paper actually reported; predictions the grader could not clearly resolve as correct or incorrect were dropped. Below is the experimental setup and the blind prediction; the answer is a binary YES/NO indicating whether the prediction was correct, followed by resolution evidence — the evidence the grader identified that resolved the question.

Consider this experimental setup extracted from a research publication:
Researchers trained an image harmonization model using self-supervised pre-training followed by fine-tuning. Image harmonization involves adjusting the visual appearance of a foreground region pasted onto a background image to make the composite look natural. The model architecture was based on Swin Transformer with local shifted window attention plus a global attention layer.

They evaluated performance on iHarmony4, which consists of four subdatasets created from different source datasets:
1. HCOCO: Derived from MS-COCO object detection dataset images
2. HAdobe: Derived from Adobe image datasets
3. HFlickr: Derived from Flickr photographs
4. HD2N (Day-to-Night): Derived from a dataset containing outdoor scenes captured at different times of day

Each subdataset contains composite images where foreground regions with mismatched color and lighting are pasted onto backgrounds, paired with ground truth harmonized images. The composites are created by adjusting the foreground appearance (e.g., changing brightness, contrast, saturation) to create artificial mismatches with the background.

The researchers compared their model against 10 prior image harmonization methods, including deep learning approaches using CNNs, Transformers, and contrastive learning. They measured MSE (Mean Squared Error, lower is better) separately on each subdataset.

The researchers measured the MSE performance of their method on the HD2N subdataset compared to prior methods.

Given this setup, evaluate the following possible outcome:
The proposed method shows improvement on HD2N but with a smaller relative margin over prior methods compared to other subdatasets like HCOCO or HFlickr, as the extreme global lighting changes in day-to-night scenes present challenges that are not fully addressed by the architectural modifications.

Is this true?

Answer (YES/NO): NO